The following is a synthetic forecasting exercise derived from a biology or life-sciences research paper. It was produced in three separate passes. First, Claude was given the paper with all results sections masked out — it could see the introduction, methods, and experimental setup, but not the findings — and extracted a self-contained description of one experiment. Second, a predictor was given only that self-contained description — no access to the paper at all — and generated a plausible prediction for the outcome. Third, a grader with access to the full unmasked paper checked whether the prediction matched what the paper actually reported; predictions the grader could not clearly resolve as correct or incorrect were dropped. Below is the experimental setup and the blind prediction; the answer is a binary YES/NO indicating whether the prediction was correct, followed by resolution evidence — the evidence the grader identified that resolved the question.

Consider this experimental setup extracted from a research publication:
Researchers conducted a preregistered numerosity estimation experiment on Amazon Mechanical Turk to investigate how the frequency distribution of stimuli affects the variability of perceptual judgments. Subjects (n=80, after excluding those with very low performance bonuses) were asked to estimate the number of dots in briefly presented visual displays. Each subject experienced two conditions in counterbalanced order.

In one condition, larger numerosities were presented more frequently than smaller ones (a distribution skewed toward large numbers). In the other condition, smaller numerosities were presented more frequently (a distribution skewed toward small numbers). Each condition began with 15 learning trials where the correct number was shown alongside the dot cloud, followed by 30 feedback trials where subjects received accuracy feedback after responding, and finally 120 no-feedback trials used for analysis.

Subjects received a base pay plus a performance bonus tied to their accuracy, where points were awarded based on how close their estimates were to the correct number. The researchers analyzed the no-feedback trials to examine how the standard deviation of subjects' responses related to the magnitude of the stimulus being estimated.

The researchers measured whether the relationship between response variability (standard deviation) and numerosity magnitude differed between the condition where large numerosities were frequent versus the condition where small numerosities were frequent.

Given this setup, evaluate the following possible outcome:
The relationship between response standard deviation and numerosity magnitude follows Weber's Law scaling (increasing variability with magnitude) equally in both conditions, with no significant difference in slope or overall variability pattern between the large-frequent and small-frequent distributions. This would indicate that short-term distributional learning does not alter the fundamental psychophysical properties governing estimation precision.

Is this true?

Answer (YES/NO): NO